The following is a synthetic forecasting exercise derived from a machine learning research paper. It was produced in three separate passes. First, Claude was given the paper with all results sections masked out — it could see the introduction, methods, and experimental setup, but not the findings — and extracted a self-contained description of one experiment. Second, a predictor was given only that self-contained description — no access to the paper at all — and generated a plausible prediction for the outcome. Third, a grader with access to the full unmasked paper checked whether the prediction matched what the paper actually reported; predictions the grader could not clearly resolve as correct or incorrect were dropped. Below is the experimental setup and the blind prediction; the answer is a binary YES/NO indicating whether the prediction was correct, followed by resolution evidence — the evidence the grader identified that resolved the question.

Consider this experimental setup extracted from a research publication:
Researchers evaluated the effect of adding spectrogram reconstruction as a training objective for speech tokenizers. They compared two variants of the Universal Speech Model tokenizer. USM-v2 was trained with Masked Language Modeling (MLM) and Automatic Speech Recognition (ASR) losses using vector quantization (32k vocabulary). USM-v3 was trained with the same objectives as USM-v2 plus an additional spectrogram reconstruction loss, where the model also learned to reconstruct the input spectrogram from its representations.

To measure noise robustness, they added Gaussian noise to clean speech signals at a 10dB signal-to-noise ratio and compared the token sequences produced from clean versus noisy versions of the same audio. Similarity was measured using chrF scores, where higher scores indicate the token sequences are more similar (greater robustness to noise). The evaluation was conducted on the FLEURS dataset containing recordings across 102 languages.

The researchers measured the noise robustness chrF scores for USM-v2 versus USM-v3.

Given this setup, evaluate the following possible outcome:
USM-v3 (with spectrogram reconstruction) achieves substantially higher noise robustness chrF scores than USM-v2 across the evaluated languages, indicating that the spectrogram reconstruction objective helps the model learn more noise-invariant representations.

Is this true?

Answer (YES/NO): NO